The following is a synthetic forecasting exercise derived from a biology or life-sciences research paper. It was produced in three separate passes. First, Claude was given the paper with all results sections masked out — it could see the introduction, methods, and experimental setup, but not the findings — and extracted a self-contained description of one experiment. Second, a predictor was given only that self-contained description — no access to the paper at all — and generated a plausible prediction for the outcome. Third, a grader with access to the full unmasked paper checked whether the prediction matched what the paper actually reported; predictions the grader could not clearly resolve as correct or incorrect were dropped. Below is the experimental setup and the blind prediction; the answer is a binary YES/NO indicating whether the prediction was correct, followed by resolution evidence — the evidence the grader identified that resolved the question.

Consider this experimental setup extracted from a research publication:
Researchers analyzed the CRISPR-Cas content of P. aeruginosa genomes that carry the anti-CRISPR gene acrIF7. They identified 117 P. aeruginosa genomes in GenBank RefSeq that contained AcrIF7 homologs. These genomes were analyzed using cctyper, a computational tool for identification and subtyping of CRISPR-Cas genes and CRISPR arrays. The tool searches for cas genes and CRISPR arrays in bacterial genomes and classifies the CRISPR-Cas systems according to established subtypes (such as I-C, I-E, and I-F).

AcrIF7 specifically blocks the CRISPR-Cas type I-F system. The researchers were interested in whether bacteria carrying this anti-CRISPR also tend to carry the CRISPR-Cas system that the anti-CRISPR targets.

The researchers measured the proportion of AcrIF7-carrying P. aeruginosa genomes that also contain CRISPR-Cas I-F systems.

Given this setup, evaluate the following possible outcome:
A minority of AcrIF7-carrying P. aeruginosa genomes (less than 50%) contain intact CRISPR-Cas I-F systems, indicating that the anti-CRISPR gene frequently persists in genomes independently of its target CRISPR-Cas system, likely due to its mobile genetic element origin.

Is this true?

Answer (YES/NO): YES